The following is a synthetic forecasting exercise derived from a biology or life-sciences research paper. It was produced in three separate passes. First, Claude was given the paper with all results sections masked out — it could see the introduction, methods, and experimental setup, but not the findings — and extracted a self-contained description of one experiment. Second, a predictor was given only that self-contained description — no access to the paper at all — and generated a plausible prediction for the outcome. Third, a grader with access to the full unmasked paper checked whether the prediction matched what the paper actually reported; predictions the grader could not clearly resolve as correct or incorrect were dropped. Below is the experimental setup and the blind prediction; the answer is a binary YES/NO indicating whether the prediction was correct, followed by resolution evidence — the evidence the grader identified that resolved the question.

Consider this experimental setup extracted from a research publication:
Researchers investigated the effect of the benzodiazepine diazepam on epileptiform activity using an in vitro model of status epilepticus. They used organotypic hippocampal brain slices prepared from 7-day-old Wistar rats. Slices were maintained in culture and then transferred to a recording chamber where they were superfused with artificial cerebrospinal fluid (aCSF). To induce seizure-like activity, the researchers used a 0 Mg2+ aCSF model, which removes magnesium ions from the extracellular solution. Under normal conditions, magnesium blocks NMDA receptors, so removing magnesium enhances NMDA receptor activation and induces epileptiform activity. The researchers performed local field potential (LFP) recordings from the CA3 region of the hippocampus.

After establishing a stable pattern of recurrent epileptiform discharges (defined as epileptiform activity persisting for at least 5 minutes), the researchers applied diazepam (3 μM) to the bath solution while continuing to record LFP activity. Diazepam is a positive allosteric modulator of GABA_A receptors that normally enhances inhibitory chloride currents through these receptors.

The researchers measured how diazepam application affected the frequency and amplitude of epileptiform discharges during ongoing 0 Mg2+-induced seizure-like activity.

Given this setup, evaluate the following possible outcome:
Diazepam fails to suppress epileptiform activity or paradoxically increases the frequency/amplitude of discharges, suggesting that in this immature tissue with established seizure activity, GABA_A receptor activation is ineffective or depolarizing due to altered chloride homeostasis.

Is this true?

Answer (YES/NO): YES